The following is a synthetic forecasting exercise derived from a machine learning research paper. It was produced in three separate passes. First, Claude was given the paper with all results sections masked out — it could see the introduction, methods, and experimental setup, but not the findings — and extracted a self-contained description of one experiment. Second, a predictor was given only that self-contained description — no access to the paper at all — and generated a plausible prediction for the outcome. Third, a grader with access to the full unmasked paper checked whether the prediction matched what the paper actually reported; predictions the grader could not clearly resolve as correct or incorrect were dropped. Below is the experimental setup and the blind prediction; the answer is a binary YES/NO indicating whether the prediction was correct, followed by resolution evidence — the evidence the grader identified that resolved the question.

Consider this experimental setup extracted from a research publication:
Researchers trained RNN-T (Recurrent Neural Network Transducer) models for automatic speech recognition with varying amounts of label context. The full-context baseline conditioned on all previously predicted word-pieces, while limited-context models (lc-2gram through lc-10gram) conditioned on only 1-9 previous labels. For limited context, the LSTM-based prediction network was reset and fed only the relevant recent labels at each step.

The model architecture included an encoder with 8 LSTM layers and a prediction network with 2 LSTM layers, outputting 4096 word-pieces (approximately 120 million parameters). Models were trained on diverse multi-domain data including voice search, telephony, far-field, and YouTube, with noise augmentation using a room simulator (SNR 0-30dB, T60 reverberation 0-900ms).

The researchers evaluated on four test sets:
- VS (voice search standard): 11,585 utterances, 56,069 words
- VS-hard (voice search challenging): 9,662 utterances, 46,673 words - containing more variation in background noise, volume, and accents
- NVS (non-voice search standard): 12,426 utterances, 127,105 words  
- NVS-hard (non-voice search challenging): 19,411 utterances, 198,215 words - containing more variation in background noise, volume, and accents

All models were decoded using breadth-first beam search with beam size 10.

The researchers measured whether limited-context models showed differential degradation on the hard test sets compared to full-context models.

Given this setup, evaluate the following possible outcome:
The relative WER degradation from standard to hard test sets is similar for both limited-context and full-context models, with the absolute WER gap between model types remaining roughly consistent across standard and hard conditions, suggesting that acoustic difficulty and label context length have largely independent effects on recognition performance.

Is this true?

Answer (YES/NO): YES